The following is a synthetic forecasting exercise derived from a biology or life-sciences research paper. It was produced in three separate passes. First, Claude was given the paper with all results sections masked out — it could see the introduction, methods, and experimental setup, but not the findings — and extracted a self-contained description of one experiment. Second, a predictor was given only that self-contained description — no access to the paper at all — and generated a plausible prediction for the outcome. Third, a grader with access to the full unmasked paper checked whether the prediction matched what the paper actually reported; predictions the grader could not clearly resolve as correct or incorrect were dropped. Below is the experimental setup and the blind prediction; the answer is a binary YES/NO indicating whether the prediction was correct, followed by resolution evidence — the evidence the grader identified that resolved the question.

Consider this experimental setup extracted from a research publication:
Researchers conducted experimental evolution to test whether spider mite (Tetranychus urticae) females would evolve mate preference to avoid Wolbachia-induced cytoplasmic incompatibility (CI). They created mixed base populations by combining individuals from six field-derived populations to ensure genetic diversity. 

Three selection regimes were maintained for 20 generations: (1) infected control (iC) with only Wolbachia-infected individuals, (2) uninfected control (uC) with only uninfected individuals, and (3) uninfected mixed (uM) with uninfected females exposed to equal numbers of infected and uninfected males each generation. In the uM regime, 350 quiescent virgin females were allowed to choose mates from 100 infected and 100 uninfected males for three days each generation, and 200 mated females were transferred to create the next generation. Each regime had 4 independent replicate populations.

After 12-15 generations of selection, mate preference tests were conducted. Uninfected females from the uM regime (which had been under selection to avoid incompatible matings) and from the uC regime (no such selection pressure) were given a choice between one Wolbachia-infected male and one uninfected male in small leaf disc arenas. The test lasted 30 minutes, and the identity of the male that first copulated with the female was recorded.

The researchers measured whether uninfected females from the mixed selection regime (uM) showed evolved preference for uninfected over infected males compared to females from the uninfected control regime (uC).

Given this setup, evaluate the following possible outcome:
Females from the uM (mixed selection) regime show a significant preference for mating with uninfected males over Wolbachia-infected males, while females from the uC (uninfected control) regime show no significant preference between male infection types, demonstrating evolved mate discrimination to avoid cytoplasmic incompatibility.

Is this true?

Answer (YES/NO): NO